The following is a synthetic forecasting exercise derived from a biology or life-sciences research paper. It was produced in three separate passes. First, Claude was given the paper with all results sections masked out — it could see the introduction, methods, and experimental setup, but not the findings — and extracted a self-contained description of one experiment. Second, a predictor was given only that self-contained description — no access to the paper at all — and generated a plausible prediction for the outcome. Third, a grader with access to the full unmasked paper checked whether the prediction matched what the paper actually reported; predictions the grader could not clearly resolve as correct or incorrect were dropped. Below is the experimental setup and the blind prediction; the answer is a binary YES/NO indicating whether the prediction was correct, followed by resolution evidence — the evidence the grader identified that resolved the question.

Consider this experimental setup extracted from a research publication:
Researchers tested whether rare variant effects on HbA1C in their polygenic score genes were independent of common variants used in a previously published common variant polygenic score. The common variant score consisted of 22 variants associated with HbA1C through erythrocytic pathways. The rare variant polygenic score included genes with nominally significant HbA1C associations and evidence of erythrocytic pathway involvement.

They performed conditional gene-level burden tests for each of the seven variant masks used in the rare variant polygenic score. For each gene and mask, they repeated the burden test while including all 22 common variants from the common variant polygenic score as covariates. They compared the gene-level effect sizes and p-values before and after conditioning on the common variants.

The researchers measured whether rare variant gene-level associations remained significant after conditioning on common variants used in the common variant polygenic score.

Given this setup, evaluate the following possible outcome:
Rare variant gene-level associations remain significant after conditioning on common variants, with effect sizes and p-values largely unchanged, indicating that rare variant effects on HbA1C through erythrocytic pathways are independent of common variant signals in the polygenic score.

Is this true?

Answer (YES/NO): YES